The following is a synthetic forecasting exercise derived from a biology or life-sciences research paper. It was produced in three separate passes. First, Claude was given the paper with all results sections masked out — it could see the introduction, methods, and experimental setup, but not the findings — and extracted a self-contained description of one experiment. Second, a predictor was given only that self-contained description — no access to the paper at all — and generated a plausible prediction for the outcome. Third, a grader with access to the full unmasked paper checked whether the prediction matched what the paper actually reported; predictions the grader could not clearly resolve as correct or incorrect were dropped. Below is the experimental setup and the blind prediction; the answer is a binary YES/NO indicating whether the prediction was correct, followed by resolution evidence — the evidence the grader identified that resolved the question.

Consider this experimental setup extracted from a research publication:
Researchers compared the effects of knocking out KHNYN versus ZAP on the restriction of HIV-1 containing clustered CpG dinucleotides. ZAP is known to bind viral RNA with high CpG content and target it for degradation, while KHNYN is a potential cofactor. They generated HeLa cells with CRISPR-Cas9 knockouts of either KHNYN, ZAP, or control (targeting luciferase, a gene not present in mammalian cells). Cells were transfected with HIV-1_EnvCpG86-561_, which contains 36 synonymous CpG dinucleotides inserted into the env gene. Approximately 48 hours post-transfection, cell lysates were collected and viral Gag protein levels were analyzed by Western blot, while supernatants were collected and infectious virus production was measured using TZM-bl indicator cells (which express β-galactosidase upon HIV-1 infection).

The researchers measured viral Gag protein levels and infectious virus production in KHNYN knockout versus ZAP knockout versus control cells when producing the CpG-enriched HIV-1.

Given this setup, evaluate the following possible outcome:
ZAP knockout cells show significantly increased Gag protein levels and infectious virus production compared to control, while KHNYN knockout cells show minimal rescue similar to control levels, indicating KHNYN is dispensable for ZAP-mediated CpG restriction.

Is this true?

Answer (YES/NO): NO